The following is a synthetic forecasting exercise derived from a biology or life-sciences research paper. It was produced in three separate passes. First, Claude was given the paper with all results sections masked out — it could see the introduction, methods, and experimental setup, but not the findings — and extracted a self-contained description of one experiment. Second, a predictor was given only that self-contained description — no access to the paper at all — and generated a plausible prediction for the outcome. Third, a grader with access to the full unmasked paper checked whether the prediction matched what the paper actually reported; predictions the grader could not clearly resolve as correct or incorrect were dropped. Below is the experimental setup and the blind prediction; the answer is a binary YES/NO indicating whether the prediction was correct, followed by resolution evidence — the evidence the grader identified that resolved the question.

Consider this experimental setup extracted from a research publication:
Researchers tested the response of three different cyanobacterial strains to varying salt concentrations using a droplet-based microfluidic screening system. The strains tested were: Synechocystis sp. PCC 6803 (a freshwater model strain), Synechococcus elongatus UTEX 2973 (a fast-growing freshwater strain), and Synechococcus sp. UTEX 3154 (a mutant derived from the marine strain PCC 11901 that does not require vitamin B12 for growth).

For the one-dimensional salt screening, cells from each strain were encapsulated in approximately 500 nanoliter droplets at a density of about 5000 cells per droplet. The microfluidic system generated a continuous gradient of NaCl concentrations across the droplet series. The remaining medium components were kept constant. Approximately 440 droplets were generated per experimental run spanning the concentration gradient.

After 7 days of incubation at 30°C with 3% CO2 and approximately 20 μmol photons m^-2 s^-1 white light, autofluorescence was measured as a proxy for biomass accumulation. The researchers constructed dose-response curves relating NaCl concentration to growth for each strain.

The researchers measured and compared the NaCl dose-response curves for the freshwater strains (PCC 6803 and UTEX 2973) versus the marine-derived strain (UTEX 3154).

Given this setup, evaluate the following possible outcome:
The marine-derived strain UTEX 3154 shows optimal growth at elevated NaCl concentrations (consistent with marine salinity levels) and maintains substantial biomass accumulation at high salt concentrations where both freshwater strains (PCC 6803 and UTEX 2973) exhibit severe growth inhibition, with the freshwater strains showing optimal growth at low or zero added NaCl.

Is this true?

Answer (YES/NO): NO